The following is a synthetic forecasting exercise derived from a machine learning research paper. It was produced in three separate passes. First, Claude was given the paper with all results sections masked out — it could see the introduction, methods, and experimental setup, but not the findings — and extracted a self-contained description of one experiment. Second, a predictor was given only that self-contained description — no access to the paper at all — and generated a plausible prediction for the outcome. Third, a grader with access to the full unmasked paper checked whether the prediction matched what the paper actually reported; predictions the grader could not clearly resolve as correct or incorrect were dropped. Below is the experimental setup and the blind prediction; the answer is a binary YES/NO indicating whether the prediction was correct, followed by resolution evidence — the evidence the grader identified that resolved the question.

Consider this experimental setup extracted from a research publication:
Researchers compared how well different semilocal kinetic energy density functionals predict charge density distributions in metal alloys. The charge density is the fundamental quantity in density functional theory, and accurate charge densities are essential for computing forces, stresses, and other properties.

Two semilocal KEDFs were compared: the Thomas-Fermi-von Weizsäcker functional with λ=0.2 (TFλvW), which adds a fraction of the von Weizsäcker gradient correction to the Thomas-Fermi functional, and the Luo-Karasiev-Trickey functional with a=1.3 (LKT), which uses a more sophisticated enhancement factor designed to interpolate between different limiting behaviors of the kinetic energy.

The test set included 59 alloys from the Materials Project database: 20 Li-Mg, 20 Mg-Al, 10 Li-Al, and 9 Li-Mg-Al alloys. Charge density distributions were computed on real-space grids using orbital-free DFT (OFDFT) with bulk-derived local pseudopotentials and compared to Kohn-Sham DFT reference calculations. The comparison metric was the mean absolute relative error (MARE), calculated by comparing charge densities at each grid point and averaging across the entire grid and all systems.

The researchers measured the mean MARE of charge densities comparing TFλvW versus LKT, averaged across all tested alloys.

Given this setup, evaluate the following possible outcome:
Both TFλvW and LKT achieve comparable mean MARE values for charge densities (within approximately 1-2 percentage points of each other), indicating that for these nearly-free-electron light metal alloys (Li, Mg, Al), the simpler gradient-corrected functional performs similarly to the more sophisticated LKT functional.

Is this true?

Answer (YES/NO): NO